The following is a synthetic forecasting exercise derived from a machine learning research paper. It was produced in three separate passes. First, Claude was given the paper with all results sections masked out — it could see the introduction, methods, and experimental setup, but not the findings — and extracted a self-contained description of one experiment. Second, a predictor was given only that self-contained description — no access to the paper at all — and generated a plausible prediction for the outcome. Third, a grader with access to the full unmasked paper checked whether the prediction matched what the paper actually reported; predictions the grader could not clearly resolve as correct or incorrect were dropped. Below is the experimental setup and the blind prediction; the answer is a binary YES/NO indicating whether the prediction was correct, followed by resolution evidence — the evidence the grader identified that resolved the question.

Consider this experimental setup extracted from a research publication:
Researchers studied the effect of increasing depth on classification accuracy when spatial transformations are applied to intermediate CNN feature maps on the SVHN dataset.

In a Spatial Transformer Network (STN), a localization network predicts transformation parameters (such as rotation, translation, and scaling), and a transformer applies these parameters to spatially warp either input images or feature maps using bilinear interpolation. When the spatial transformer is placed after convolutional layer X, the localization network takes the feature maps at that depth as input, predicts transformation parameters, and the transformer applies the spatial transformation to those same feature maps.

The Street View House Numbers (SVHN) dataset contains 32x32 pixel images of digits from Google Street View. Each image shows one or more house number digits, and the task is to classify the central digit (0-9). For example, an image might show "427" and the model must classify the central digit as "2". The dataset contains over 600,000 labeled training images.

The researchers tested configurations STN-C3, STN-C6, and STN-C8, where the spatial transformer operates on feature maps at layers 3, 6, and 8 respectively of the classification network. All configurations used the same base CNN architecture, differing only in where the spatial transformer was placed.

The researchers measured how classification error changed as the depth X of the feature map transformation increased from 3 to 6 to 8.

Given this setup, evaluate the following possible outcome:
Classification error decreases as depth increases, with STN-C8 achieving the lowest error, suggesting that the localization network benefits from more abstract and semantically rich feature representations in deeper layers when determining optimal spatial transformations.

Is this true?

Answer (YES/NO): NO